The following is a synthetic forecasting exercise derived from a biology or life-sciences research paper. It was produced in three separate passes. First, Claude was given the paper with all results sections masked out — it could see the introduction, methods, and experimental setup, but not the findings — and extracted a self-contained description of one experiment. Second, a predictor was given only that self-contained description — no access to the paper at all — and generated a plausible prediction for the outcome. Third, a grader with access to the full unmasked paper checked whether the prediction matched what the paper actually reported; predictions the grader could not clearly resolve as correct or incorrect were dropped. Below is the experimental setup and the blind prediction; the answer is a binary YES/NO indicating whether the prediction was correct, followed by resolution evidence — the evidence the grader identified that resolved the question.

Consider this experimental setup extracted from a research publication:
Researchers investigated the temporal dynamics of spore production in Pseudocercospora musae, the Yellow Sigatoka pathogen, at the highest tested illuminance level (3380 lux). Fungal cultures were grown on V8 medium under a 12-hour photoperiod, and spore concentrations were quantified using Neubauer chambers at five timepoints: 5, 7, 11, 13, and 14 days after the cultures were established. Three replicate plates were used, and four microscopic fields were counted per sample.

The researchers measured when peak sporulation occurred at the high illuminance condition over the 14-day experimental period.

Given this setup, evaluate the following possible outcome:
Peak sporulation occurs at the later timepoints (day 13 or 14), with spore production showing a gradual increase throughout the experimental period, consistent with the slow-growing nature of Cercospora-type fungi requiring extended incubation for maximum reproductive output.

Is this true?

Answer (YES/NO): NO